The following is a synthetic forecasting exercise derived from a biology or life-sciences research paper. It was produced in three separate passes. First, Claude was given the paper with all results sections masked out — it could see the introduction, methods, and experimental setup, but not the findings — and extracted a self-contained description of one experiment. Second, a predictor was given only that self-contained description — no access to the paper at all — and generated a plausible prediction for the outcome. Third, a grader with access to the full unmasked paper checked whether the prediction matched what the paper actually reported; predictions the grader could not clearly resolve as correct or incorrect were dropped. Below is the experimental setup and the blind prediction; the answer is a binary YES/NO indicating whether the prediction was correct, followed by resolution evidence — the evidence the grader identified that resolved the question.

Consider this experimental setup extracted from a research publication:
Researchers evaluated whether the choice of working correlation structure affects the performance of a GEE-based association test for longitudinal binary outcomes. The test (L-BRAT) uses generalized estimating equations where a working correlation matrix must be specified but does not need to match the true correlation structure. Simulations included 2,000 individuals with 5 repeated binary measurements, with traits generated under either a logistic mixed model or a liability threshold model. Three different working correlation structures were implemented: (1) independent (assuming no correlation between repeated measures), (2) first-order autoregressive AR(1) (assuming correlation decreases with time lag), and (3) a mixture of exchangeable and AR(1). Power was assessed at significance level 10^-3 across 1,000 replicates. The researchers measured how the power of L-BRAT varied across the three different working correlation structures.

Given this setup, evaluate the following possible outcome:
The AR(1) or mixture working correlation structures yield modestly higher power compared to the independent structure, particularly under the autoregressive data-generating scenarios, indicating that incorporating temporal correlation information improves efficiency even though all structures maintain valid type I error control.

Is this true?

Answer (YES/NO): NO